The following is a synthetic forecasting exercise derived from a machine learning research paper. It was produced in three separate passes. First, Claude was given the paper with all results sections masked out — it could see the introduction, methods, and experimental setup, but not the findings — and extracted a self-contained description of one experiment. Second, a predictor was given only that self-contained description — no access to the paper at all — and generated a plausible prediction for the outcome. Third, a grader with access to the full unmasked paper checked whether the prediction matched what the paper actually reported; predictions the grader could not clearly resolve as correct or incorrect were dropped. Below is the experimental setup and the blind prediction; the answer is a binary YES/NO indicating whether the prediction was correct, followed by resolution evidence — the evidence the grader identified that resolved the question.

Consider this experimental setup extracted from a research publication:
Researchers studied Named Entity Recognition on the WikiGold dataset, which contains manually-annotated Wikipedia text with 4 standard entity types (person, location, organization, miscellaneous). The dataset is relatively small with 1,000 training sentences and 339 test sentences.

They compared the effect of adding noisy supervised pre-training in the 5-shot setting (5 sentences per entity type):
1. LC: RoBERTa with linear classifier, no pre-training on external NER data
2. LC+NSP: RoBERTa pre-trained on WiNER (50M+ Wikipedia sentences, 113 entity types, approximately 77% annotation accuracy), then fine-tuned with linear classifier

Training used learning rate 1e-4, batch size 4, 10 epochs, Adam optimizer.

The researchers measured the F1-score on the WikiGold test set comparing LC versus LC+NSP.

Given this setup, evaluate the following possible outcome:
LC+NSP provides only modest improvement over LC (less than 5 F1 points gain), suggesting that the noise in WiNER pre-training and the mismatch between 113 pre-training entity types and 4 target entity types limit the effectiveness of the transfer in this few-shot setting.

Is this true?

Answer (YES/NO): NO